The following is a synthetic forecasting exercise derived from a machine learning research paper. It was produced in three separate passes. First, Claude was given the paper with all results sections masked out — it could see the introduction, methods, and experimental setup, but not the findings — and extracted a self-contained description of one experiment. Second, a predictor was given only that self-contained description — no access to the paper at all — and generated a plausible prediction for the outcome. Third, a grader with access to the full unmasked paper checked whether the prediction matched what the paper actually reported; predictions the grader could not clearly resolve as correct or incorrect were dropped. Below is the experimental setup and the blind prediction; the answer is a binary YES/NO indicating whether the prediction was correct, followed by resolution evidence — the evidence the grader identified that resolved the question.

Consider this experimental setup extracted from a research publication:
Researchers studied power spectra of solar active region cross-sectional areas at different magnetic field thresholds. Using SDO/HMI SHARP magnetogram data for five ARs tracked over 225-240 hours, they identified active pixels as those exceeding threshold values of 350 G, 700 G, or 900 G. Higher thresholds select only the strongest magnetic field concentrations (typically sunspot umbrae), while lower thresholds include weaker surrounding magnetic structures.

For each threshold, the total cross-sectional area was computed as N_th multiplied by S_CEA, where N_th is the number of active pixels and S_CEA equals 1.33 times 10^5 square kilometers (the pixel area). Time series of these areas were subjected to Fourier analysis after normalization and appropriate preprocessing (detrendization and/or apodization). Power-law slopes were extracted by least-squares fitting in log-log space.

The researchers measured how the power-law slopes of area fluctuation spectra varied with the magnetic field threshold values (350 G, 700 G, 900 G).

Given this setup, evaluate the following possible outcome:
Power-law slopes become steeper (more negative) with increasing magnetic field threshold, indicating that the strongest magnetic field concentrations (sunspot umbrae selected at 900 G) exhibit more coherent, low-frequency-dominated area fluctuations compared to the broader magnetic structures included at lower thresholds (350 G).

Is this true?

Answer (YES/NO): YES